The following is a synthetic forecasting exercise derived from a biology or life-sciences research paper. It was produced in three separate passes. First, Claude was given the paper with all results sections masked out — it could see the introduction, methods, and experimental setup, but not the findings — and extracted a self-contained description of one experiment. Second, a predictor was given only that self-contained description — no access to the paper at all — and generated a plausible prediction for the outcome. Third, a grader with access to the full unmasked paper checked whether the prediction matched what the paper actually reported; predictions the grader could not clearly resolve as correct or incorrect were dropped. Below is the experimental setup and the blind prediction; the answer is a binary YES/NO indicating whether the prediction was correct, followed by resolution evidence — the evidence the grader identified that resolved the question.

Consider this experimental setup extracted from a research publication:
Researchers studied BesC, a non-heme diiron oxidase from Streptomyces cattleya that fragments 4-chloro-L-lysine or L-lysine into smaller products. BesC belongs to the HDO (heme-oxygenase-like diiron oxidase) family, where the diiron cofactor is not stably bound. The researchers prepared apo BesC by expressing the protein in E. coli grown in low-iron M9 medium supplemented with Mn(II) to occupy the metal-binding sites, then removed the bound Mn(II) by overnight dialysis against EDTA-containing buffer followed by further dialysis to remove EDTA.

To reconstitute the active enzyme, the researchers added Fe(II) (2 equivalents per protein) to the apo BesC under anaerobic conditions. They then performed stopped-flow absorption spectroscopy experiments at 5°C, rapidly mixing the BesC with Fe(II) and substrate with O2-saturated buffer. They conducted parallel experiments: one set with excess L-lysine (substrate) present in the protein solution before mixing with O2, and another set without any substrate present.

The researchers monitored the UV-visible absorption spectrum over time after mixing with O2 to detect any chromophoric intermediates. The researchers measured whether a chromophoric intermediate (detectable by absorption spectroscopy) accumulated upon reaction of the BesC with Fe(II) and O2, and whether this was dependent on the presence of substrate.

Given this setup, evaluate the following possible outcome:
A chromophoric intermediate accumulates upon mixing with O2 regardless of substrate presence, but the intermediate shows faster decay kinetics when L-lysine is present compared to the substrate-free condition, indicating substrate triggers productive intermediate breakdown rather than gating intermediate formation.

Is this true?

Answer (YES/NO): NO